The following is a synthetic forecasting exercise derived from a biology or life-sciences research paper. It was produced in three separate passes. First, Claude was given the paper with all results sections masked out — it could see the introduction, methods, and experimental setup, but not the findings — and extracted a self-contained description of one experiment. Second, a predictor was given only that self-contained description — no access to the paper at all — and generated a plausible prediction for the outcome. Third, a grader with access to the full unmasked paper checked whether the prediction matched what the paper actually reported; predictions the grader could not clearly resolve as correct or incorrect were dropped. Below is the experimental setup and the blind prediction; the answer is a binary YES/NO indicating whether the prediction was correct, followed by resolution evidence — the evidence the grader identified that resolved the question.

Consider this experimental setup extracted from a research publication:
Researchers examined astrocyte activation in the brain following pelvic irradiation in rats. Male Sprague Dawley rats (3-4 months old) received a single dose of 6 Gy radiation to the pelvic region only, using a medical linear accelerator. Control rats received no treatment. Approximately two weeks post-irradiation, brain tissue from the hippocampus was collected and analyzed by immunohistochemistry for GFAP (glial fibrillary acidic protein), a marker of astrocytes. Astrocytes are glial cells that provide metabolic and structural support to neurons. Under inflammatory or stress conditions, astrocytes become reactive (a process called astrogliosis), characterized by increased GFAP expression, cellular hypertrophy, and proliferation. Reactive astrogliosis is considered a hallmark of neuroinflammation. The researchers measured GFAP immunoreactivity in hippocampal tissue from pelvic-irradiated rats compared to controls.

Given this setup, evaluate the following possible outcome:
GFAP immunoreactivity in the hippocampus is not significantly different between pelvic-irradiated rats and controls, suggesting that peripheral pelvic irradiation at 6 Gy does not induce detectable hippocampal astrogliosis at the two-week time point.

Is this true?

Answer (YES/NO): NO